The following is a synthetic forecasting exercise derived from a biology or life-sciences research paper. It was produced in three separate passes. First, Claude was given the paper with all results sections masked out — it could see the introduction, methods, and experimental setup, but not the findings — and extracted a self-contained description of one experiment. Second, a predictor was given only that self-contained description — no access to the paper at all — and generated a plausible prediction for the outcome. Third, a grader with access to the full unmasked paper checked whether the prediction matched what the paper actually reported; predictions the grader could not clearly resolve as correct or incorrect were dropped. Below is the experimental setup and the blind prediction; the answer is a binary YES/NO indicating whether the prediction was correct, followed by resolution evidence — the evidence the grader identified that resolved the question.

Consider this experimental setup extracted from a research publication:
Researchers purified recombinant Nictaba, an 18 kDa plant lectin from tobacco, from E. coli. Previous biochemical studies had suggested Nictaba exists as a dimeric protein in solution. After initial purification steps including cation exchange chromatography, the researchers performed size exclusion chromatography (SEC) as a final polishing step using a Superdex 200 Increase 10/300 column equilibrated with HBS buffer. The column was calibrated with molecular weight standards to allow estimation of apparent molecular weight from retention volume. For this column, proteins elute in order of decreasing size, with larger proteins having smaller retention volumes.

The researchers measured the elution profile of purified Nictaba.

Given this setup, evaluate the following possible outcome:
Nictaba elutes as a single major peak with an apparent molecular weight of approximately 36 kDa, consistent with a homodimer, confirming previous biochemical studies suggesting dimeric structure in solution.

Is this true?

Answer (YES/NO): NO